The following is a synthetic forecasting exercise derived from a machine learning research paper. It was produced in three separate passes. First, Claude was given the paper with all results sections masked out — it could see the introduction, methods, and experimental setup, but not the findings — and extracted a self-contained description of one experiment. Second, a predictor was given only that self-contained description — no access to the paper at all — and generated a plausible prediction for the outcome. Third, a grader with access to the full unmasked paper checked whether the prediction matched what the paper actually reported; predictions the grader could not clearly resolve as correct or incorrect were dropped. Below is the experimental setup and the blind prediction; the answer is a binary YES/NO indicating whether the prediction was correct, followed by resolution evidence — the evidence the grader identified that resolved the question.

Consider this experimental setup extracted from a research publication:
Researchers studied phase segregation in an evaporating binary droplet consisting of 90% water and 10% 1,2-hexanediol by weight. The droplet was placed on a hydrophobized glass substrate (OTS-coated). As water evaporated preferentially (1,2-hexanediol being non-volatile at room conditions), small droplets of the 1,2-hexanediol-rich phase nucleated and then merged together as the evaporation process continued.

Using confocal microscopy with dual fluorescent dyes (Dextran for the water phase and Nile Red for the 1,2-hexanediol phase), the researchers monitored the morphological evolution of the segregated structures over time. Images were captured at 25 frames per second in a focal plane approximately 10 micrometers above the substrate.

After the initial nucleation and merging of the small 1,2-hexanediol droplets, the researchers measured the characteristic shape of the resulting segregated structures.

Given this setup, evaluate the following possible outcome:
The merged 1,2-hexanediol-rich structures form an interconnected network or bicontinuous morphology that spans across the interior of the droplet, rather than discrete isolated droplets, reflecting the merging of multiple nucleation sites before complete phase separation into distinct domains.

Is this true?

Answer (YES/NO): NO